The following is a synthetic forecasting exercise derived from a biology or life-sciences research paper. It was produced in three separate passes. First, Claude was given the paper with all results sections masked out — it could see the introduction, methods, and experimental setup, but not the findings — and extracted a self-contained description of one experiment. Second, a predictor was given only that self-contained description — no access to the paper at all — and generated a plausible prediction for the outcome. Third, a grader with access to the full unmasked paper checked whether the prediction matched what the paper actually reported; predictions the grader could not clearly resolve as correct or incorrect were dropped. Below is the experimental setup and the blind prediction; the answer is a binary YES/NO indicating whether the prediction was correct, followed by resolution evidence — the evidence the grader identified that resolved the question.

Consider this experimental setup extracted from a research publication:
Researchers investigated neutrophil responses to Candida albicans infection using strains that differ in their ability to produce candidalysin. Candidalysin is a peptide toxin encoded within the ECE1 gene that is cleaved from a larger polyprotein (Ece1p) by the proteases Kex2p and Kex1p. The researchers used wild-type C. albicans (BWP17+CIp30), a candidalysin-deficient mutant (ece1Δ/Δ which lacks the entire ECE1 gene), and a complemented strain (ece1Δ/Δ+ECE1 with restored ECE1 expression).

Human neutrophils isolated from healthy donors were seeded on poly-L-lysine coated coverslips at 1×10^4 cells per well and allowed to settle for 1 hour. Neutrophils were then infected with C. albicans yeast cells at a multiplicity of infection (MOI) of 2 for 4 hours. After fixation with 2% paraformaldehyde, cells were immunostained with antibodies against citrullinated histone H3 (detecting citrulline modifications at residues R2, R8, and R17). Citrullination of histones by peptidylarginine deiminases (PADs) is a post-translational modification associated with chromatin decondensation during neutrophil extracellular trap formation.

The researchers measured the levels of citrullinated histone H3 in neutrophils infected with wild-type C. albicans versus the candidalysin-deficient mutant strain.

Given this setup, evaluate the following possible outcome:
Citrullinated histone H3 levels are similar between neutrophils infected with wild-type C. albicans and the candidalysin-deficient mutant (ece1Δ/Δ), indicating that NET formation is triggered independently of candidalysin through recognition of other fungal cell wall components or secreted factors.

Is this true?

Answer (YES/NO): NO